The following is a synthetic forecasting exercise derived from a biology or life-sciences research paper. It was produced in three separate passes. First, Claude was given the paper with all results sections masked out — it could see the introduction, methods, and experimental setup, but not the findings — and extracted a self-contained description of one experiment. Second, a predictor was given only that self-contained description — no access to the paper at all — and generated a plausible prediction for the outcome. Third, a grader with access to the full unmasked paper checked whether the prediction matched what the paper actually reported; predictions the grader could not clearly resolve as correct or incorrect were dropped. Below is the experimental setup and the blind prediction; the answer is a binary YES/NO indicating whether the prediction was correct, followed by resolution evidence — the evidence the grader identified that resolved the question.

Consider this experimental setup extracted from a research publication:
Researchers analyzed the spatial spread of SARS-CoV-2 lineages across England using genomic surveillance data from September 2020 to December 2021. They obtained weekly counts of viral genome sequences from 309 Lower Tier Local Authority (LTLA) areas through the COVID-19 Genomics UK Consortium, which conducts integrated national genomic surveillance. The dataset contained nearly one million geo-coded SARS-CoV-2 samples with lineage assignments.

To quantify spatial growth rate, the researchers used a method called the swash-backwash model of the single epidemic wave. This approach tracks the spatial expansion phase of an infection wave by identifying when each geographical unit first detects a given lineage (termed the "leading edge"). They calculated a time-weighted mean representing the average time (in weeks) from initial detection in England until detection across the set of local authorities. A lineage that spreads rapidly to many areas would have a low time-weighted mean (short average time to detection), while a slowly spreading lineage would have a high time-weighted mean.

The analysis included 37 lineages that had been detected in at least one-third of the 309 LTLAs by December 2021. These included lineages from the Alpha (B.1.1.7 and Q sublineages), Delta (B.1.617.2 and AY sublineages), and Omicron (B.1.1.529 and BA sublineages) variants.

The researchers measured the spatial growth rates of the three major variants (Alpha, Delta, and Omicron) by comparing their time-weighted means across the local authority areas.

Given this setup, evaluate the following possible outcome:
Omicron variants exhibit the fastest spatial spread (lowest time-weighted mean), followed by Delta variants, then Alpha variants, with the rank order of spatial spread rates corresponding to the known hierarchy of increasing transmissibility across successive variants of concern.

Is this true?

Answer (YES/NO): YES